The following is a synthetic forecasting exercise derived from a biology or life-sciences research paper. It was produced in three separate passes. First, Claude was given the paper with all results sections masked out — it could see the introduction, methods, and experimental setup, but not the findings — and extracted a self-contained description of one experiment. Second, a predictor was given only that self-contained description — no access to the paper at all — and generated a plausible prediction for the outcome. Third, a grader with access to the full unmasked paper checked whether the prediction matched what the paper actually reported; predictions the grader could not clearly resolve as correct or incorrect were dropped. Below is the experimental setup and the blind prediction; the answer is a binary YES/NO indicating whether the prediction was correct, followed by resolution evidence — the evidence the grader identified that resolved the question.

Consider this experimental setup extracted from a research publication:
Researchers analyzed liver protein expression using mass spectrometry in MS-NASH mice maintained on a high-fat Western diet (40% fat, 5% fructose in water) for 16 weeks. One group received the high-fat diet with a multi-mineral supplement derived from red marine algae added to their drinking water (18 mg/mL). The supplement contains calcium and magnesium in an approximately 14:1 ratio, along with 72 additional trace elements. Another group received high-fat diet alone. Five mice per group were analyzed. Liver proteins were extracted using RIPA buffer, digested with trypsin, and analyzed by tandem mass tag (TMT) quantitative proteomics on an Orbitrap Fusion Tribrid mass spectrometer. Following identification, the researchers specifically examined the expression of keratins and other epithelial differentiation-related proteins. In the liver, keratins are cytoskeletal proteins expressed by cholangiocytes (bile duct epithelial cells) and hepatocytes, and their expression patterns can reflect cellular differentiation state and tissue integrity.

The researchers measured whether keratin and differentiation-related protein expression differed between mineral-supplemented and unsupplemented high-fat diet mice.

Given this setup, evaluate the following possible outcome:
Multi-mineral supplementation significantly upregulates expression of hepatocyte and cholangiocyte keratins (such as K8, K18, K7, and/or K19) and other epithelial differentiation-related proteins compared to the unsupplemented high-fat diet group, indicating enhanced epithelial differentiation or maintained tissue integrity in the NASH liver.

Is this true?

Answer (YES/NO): NO